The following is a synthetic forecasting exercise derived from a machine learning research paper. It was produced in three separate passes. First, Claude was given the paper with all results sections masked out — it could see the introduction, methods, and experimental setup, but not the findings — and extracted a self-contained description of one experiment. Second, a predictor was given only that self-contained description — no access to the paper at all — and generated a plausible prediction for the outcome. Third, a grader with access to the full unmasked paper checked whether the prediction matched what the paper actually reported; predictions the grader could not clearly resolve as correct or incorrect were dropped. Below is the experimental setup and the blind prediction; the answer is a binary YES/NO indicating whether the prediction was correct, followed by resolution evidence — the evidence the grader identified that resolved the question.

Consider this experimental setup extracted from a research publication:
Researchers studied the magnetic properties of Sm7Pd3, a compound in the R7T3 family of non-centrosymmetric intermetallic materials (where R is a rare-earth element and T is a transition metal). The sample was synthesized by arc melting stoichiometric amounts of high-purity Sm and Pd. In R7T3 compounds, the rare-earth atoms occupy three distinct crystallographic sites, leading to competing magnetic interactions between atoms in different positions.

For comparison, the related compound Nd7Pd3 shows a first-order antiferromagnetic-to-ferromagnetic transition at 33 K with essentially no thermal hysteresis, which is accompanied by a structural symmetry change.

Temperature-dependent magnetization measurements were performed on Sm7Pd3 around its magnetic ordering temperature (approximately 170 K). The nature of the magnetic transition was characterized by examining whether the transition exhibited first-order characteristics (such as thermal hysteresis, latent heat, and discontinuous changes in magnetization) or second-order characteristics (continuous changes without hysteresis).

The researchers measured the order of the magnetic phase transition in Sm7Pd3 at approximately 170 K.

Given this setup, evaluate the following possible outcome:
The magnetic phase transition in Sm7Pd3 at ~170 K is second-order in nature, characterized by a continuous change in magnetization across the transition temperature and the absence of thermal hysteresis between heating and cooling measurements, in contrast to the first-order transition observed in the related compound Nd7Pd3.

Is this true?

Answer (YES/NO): YES